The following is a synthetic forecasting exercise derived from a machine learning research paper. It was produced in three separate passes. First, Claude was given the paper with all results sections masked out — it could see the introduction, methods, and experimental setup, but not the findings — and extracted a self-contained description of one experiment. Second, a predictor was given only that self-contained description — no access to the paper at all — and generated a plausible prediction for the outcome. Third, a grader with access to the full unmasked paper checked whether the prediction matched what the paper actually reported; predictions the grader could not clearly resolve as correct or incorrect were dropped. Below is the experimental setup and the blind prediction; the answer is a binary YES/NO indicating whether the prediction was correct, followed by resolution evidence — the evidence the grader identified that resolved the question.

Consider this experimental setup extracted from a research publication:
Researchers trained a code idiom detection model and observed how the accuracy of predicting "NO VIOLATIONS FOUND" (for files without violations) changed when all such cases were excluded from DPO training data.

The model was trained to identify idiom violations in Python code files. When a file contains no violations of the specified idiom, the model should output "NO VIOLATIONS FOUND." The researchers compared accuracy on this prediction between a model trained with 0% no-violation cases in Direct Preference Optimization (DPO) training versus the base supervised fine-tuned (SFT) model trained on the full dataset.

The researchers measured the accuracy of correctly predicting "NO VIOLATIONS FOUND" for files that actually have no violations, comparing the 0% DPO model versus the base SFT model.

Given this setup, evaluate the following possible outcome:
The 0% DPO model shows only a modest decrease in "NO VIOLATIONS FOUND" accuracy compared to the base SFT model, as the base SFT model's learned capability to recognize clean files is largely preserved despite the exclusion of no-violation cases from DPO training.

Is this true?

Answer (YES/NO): NO